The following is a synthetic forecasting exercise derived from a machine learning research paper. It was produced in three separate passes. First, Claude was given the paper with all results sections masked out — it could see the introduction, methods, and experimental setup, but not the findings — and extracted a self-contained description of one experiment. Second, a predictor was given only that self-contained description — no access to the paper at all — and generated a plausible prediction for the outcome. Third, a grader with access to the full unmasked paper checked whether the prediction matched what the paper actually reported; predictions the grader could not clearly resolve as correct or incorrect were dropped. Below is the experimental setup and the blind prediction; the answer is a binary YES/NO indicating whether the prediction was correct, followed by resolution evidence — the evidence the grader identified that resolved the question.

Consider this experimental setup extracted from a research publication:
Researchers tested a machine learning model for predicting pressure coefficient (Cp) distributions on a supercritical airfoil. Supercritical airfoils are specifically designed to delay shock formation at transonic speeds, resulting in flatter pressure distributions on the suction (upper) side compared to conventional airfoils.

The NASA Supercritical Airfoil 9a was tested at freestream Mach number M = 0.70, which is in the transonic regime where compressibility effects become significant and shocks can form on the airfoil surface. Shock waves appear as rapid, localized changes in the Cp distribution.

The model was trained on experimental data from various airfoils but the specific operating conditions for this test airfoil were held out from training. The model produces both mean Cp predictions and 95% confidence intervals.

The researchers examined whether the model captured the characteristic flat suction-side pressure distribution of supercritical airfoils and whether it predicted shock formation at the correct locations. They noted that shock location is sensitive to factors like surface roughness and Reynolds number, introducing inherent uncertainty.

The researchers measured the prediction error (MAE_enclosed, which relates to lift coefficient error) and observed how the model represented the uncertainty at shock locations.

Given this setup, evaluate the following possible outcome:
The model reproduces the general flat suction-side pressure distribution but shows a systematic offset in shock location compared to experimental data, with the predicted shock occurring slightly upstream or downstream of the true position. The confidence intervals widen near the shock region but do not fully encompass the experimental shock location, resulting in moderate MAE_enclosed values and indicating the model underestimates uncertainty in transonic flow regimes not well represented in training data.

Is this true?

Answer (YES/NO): NO